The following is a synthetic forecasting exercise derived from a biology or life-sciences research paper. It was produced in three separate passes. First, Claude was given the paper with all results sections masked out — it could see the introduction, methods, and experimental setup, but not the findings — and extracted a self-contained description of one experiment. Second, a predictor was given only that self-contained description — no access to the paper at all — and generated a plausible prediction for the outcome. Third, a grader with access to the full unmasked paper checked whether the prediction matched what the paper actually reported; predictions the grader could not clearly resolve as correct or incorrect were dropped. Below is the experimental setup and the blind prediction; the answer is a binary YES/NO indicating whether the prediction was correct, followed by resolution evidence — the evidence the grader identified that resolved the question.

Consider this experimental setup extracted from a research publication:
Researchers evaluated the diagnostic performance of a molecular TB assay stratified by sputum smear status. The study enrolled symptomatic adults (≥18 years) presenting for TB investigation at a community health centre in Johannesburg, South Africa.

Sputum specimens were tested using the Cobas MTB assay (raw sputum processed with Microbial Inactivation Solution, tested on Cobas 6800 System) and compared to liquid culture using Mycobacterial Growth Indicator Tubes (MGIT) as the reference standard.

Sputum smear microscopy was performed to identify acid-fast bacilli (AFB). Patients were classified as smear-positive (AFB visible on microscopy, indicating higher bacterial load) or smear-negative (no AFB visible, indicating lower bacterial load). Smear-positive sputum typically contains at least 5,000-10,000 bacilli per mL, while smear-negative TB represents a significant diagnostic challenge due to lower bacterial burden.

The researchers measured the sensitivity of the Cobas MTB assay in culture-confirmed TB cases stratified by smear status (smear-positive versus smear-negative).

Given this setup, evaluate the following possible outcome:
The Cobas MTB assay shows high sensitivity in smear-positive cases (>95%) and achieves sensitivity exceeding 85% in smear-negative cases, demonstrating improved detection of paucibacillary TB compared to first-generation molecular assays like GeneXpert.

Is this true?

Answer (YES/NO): NO